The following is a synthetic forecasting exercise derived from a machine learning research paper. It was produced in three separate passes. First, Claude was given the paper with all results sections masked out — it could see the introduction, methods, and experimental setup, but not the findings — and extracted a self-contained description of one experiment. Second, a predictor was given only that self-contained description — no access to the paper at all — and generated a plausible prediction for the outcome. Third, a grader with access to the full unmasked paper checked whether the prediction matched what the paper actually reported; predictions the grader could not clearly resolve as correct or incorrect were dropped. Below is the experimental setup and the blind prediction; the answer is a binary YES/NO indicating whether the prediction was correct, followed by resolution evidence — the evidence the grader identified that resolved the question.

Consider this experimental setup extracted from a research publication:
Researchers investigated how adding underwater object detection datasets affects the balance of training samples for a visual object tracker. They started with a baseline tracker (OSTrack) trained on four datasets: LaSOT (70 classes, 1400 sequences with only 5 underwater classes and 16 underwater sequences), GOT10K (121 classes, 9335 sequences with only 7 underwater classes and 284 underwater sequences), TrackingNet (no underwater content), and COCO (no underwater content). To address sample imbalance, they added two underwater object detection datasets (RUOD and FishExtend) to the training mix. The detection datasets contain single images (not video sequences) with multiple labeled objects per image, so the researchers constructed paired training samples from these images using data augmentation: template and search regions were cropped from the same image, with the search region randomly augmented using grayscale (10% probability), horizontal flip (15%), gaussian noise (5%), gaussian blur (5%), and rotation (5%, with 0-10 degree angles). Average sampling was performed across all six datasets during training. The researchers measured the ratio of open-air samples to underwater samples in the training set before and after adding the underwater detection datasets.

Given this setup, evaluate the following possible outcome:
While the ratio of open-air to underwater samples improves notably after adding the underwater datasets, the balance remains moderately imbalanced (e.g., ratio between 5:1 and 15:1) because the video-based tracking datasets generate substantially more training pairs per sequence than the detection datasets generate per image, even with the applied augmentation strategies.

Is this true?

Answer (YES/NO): NO